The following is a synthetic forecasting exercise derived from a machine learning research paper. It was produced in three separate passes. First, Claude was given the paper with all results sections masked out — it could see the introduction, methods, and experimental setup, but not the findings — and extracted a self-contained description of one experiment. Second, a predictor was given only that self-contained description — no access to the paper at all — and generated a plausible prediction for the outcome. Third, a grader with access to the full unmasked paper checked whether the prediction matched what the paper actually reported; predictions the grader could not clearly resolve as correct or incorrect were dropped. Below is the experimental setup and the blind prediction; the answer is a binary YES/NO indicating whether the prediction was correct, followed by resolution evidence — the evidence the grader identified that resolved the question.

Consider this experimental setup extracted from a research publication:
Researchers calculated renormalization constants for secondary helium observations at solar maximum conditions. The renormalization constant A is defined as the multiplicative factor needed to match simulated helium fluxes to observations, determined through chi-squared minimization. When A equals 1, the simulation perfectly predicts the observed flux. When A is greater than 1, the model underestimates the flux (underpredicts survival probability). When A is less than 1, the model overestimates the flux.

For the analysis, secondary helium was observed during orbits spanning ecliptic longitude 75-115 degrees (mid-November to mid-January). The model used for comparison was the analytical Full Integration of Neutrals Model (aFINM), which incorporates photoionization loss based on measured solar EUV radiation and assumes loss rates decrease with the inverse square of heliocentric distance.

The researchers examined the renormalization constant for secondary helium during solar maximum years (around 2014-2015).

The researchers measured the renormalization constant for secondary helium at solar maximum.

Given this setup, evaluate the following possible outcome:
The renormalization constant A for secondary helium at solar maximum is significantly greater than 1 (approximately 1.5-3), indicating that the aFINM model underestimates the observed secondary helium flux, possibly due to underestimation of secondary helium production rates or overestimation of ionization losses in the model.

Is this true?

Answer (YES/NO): NO